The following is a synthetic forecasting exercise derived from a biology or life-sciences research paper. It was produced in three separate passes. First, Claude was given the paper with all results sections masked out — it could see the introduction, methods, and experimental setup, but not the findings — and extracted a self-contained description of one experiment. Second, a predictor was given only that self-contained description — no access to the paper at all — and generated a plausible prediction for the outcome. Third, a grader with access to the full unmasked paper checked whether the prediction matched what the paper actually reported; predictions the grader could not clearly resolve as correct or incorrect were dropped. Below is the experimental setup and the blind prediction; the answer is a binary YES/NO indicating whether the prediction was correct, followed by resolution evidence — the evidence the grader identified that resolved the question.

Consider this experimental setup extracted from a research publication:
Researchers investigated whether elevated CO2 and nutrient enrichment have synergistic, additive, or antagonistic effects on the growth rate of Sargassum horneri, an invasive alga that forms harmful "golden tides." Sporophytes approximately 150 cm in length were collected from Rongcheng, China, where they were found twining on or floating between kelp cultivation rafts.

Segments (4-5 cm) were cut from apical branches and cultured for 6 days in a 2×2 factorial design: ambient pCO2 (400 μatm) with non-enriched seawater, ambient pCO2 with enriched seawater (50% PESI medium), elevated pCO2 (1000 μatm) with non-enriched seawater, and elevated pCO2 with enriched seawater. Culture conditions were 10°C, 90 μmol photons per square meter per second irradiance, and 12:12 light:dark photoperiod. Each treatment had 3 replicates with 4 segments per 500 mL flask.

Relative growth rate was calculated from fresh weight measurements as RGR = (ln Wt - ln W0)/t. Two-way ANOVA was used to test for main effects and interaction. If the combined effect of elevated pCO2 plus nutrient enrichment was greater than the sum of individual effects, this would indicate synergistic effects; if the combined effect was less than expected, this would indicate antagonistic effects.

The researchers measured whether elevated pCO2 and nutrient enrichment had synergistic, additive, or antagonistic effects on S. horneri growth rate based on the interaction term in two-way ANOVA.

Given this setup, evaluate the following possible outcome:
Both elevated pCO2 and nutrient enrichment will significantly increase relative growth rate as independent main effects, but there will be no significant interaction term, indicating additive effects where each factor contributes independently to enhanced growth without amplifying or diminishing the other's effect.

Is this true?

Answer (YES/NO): NO